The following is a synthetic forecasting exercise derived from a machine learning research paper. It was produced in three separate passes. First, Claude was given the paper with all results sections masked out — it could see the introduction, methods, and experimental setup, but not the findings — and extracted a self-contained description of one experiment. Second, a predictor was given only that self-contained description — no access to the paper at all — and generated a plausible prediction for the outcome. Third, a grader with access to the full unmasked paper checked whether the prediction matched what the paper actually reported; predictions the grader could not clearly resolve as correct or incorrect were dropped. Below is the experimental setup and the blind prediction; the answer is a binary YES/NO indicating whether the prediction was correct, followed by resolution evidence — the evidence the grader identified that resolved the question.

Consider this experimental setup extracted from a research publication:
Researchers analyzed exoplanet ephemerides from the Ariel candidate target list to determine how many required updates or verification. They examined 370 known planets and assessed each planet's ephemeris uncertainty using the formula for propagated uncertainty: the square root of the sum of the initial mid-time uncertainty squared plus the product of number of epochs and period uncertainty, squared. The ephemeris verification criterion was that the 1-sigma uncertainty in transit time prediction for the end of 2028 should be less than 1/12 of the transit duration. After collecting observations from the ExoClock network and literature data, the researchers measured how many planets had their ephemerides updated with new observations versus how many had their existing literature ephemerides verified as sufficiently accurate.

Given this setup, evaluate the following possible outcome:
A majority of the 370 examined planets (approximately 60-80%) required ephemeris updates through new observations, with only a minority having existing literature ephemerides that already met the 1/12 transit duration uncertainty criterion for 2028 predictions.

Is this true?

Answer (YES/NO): NO